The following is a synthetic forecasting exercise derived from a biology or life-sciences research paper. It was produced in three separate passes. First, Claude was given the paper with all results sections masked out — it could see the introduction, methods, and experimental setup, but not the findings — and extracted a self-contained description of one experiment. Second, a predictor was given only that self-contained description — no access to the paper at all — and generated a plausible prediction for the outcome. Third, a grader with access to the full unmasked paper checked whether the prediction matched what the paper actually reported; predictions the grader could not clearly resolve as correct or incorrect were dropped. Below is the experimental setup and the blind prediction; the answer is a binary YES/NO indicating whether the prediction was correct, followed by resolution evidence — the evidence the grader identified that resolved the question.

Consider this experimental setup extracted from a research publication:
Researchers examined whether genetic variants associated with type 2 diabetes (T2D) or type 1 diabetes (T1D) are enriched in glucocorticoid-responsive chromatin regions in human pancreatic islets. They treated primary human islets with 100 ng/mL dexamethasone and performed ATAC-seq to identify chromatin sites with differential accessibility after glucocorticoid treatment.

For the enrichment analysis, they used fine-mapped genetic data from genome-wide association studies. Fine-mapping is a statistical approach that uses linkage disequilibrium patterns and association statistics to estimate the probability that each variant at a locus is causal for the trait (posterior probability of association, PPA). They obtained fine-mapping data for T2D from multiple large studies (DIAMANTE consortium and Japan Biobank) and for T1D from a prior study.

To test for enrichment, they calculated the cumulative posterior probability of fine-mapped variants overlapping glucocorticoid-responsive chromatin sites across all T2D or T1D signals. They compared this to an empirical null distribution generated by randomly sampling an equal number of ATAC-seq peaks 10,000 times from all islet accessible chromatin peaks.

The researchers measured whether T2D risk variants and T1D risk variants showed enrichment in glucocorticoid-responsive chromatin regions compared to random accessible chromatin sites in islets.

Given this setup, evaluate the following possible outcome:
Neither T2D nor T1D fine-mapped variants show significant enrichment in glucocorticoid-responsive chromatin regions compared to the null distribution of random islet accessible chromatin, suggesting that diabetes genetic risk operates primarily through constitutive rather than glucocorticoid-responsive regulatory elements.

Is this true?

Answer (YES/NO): NO